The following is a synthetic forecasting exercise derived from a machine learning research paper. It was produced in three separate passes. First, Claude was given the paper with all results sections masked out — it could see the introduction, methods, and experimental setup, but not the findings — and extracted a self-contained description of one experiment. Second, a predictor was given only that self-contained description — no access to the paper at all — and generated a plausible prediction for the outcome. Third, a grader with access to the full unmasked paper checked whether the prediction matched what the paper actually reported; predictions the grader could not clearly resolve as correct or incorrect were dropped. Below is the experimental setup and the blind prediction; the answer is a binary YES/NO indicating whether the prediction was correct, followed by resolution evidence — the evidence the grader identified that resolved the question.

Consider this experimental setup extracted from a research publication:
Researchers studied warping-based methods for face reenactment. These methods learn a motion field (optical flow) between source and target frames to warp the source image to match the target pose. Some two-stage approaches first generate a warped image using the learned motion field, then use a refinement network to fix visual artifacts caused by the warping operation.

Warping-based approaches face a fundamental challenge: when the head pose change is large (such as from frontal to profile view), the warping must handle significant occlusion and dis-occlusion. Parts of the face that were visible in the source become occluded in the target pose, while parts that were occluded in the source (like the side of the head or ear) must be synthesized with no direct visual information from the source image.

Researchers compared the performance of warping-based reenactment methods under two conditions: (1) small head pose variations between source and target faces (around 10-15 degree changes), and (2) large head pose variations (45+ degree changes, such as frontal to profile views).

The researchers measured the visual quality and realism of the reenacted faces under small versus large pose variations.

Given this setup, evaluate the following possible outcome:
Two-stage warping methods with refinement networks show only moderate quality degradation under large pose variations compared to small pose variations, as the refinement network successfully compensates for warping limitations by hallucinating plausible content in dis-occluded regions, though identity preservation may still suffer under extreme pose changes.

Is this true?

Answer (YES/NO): NO